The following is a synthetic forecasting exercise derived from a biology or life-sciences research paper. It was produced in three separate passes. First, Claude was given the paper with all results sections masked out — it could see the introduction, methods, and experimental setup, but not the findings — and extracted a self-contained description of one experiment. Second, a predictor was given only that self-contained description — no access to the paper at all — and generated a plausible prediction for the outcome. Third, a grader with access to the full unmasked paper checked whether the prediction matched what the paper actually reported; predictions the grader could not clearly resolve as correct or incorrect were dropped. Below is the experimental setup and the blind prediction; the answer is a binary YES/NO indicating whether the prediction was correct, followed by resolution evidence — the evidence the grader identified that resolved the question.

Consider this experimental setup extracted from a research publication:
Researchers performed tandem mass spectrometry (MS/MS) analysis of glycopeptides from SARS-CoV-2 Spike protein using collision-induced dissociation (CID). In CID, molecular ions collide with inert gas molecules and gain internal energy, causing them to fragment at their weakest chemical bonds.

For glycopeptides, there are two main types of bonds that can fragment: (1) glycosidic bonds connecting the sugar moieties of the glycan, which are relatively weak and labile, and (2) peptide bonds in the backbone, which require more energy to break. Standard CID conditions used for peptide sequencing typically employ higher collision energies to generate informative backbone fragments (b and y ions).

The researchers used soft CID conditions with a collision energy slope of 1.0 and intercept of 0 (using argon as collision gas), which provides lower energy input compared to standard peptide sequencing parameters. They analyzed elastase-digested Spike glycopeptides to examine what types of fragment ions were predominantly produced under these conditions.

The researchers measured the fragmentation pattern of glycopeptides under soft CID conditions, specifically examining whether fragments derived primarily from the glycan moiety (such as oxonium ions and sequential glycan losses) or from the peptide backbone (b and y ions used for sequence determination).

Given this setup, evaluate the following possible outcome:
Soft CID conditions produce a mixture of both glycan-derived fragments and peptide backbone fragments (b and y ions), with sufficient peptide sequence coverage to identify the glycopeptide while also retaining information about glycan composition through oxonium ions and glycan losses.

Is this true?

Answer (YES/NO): NO